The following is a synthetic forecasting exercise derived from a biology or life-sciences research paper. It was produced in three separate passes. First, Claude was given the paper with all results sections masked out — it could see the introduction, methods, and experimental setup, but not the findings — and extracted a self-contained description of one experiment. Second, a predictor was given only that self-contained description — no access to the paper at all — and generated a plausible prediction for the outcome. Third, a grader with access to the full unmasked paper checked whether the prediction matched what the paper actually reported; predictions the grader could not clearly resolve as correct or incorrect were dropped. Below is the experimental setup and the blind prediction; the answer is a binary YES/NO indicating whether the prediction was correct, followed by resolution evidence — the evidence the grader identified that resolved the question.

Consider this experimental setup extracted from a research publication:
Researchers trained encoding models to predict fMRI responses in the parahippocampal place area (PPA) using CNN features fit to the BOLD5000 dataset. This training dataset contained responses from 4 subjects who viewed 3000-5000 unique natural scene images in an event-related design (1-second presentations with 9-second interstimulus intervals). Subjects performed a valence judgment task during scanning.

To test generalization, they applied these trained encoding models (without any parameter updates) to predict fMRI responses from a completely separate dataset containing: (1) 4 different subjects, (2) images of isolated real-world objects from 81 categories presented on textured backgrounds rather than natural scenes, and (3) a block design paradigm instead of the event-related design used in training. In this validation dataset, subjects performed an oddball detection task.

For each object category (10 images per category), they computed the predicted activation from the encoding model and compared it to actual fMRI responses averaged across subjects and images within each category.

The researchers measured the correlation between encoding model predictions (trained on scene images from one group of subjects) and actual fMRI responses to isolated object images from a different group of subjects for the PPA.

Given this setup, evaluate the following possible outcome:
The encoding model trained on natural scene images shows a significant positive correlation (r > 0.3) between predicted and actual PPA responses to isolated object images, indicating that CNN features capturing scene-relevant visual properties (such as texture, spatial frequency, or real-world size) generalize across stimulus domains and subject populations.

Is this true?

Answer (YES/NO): YES